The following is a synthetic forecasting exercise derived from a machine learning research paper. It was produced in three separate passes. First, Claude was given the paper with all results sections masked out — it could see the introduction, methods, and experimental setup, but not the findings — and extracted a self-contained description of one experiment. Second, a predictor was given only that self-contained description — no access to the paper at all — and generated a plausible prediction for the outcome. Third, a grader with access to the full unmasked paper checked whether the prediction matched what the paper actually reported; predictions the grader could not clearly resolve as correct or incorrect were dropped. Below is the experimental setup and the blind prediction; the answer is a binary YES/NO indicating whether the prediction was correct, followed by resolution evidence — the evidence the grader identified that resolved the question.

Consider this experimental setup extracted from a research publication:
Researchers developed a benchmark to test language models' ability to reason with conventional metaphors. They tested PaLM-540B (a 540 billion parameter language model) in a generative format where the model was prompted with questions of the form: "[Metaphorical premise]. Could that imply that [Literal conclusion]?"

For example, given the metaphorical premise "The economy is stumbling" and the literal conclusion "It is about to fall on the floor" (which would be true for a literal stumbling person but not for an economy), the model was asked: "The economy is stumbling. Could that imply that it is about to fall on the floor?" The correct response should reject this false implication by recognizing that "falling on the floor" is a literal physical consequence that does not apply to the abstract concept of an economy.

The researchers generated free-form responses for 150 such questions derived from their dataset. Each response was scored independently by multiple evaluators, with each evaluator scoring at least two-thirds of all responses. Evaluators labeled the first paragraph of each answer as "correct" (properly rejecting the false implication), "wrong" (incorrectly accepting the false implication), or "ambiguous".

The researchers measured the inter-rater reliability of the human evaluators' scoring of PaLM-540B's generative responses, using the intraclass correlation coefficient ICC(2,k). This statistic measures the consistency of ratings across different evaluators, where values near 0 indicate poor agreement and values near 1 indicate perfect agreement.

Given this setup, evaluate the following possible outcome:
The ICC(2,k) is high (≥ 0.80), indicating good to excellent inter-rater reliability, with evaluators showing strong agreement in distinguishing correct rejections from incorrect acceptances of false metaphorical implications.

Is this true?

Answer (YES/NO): NO